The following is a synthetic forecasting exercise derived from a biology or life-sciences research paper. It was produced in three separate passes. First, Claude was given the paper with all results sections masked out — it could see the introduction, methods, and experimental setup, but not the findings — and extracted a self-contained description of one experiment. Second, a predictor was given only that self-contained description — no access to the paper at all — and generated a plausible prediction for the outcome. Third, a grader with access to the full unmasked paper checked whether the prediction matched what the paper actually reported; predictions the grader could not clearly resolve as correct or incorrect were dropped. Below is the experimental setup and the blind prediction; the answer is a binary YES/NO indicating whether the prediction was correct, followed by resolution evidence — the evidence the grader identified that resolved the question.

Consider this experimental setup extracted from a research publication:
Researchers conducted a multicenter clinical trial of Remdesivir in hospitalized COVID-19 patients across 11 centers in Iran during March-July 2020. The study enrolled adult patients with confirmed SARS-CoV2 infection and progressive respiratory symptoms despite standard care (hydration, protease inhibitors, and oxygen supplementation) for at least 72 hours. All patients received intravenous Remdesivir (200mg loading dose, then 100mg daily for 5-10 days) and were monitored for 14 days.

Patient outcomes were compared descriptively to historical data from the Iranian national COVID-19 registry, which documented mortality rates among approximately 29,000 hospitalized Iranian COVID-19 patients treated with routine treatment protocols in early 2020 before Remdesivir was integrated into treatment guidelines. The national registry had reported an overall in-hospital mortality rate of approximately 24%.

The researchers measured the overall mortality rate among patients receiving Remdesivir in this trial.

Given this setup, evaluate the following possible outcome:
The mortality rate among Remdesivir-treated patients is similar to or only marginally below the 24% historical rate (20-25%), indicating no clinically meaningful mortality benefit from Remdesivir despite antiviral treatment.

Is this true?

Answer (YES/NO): NO